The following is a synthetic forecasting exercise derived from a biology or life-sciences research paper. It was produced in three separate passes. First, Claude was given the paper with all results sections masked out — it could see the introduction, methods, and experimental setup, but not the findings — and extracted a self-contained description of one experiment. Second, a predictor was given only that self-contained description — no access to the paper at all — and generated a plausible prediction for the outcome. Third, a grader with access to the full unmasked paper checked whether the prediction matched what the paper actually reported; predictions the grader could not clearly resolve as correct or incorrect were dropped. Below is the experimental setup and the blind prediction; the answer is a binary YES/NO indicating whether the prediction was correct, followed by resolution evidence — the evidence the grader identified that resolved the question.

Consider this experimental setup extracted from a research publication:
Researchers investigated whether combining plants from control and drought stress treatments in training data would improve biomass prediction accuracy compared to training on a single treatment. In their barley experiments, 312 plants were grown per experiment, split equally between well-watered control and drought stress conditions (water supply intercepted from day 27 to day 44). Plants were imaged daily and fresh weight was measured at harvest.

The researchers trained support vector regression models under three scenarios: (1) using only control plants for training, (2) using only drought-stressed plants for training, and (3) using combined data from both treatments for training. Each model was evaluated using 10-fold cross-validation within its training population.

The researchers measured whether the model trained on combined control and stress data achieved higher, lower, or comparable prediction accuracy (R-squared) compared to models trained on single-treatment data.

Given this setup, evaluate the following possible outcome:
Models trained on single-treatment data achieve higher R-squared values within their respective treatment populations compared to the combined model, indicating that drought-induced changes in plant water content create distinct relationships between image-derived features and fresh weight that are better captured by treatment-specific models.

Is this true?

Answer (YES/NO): NO